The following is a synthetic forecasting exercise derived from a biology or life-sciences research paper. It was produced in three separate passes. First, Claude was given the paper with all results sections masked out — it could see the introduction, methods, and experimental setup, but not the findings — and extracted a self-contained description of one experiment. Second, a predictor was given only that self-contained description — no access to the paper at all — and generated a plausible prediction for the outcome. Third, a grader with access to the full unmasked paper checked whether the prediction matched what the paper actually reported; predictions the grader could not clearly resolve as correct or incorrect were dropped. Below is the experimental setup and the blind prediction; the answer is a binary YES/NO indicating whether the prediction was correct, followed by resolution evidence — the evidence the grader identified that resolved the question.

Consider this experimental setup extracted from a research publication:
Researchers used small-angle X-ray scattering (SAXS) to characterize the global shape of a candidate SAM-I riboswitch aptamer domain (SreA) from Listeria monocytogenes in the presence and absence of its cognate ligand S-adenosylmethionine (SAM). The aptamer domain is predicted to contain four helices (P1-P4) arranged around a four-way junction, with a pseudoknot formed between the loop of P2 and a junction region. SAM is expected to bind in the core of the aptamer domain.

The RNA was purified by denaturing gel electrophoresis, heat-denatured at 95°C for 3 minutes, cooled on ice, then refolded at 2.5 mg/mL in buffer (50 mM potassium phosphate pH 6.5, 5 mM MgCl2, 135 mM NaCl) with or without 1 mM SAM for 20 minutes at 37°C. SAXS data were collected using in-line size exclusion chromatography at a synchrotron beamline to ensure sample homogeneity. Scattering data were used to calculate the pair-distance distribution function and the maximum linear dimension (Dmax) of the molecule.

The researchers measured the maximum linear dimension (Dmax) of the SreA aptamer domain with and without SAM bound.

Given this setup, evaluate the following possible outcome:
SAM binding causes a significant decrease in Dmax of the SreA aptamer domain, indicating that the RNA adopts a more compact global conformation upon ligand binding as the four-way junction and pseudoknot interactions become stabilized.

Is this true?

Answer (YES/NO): YES